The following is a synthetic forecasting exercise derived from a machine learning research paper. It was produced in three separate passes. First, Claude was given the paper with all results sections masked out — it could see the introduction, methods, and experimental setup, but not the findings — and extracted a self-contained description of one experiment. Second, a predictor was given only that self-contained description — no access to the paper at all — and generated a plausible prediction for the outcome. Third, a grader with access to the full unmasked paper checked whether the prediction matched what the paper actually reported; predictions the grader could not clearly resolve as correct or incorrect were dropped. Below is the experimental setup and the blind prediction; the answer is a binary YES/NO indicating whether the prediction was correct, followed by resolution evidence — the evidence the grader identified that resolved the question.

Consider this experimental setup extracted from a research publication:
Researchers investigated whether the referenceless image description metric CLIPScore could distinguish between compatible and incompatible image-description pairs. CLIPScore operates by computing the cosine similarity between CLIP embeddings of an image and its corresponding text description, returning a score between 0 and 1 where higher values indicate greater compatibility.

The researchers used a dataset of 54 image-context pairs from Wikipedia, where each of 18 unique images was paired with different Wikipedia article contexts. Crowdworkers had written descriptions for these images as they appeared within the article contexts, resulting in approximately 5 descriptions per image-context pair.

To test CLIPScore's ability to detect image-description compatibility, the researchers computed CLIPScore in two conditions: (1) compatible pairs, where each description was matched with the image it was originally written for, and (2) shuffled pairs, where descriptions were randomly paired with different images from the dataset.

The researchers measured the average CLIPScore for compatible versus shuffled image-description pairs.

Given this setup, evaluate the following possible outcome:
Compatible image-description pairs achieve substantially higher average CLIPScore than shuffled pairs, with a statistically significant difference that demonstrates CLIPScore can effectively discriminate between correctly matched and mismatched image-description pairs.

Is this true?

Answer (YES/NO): YES